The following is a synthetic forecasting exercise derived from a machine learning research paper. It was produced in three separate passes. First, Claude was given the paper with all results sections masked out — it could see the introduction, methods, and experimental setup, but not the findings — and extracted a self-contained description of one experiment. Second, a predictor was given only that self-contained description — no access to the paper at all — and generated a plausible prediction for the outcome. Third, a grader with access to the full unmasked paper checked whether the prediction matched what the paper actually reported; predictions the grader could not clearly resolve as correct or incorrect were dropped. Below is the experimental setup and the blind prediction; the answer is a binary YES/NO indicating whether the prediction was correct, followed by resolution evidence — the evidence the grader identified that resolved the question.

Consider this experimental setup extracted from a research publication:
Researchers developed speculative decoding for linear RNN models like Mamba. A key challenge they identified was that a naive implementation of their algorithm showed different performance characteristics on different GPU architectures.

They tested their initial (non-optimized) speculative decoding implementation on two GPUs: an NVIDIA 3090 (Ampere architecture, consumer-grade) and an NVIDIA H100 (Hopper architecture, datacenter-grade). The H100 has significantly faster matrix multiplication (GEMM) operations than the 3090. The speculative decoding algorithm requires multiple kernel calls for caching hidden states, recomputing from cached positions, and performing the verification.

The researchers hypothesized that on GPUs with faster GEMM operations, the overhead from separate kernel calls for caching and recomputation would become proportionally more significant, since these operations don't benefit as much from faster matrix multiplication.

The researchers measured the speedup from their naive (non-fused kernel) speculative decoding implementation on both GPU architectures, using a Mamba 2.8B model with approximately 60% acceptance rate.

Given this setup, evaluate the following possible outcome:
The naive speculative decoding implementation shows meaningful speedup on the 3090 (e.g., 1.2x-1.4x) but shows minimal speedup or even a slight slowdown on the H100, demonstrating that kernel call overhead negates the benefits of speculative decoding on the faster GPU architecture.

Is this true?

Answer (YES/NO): YES